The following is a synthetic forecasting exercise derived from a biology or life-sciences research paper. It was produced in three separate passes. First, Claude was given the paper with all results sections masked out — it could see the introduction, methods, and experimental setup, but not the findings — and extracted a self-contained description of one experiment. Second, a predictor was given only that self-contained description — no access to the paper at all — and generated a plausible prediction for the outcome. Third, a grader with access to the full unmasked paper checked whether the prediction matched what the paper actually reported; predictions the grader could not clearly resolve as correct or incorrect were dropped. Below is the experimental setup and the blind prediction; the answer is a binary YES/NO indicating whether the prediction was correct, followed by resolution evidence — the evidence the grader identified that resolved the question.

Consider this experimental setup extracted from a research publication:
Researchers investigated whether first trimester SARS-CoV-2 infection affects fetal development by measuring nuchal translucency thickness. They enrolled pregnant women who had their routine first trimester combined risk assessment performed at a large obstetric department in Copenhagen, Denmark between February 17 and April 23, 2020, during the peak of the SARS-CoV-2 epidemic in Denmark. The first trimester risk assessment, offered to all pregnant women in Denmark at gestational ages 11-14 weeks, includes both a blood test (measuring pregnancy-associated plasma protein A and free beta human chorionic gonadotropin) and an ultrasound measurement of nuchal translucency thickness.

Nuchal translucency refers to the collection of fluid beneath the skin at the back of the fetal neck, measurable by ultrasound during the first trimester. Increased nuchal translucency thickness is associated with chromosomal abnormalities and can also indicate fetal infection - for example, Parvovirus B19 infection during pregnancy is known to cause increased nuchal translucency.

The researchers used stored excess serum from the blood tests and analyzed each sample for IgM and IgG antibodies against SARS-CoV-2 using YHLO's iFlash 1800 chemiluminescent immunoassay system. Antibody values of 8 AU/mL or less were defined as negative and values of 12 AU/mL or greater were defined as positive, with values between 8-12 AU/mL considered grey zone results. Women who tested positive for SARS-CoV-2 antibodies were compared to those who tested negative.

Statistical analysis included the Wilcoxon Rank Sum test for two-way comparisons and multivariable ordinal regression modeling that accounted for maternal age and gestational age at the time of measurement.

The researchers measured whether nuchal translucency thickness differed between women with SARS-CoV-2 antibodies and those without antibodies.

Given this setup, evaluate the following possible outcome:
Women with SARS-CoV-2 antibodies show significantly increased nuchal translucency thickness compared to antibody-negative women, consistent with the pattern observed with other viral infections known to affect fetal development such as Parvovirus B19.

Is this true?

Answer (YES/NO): NO